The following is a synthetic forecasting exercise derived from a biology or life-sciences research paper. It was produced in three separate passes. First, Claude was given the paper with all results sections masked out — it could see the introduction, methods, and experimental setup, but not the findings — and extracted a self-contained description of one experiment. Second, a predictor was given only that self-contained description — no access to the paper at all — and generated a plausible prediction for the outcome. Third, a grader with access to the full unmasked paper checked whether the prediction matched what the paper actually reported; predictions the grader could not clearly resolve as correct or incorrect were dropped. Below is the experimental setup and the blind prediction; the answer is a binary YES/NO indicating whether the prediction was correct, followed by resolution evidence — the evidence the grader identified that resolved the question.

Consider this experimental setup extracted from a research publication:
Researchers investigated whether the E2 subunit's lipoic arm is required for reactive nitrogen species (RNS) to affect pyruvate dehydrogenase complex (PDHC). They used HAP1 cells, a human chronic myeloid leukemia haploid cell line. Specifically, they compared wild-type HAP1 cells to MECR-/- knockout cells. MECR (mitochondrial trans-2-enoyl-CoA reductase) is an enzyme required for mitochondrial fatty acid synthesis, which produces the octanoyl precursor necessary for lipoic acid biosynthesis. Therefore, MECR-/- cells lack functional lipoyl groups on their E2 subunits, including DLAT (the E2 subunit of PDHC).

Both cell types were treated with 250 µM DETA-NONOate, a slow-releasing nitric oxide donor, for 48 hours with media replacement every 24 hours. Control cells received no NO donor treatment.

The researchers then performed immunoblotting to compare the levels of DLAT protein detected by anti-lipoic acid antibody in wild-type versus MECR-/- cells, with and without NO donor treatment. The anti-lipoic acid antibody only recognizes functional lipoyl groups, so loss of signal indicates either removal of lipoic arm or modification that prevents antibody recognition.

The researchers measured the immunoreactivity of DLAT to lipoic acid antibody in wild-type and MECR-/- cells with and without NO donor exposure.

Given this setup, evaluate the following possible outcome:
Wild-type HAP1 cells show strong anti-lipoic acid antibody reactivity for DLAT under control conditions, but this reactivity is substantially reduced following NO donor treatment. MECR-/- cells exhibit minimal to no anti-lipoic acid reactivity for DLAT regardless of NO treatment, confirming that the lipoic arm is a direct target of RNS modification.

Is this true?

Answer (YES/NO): YES